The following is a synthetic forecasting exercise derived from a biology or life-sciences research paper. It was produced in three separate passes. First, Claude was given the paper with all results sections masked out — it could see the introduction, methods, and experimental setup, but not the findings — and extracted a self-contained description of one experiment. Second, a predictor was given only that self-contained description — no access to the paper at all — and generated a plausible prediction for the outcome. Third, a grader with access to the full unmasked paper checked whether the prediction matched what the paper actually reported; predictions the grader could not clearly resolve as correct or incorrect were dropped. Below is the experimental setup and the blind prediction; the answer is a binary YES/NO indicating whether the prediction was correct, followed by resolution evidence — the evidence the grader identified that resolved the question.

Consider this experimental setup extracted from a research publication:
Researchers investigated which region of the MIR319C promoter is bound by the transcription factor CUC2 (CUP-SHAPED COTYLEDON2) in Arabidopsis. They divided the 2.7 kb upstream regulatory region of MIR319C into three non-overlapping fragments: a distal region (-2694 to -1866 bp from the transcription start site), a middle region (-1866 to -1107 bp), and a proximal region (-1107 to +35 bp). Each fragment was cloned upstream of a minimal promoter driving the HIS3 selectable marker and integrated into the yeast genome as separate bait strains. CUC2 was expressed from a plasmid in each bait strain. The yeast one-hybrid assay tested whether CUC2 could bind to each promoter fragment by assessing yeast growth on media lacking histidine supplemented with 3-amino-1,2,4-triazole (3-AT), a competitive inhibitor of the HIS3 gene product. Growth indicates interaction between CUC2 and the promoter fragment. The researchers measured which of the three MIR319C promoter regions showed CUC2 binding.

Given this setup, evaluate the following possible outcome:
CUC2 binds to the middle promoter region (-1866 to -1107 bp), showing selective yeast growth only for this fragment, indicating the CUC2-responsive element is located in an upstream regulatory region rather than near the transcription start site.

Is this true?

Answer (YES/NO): NO